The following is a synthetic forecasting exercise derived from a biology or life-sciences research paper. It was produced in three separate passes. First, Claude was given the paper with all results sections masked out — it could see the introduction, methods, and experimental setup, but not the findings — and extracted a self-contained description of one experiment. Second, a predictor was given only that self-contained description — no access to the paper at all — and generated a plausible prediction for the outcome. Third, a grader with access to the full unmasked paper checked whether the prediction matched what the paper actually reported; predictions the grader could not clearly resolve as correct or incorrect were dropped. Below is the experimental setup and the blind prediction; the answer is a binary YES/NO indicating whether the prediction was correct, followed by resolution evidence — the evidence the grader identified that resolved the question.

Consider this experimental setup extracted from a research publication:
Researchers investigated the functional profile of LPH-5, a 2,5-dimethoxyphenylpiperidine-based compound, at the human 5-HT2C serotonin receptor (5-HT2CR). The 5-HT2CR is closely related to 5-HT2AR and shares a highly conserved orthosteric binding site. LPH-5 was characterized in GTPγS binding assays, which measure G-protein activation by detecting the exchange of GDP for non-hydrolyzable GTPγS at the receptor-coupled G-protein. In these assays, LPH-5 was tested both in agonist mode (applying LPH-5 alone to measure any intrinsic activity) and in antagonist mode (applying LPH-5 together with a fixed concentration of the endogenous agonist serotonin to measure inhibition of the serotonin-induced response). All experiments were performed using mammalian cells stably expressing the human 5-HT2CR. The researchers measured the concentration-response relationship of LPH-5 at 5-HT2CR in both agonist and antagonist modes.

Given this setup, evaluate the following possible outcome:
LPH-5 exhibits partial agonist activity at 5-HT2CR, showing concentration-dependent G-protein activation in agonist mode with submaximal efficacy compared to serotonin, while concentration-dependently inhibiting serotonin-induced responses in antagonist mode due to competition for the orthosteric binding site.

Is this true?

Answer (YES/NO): NO